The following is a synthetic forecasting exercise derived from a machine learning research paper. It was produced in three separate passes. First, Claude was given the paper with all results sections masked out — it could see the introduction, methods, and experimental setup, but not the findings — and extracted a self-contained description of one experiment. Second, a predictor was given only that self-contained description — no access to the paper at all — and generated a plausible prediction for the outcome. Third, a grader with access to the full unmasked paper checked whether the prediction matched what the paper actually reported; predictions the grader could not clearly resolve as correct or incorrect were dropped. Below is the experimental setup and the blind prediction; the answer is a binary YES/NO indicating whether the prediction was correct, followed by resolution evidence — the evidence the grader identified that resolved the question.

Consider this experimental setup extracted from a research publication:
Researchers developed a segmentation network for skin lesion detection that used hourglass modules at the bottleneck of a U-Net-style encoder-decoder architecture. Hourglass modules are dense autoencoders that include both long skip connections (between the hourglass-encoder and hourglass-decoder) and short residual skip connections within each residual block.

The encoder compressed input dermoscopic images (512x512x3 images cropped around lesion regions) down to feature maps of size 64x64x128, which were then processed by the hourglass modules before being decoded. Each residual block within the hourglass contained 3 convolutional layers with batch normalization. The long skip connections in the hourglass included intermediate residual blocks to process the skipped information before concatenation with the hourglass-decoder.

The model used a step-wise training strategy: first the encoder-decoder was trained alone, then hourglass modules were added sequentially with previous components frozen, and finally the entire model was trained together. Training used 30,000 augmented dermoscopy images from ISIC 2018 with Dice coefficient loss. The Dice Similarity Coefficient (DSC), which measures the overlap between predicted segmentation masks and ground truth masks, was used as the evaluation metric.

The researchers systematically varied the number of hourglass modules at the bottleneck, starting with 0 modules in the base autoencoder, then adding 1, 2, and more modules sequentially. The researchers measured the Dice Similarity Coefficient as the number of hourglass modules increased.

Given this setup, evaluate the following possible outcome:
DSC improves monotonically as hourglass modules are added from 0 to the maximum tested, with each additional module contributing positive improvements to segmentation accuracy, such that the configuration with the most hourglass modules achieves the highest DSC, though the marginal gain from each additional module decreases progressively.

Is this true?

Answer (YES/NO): NO